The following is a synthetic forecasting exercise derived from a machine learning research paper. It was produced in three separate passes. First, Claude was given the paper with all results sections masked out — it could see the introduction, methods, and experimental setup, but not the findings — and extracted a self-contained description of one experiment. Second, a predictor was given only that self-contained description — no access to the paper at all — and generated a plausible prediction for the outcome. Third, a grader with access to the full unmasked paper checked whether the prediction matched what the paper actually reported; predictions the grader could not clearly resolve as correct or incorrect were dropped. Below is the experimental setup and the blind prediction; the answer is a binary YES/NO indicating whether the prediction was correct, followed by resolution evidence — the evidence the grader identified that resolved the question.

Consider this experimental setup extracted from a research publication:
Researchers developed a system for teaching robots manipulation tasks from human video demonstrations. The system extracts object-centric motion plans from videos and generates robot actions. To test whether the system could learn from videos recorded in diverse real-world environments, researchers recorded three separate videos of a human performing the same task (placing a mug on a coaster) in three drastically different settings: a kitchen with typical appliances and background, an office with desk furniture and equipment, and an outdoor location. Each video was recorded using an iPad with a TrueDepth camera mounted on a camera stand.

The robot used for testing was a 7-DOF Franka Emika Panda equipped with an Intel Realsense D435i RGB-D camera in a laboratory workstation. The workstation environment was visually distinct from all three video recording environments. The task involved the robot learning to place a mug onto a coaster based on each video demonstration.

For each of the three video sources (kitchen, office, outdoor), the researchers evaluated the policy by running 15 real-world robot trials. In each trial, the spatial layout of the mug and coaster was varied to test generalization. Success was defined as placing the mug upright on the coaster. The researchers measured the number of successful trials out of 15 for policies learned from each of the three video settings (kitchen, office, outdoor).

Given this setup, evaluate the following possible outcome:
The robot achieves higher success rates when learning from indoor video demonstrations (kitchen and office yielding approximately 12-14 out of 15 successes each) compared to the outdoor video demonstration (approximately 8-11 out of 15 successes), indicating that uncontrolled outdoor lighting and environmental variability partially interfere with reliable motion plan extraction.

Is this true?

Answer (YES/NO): NO